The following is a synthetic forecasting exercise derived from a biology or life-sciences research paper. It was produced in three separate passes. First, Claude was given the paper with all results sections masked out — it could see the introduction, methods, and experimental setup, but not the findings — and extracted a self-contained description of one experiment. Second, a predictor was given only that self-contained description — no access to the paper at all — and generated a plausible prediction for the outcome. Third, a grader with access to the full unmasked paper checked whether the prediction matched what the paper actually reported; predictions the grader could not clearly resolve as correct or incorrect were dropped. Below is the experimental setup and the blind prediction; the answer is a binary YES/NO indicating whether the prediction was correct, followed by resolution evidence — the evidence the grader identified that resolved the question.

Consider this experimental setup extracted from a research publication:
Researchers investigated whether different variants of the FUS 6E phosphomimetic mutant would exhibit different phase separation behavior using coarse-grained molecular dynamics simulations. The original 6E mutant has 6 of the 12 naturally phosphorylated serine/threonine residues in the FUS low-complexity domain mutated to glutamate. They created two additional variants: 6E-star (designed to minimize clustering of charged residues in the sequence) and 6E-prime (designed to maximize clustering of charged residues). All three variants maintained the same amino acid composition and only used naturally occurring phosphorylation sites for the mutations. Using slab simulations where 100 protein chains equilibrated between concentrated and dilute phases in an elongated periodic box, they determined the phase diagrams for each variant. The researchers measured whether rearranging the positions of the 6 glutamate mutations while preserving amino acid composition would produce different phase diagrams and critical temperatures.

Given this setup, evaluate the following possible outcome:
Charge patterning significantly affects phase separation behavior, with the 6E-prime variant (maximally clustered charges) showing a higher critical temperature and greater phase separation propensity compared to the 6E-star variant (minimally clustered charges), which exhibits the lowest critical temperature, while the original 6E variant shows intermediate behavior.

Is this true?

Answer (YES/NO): NO